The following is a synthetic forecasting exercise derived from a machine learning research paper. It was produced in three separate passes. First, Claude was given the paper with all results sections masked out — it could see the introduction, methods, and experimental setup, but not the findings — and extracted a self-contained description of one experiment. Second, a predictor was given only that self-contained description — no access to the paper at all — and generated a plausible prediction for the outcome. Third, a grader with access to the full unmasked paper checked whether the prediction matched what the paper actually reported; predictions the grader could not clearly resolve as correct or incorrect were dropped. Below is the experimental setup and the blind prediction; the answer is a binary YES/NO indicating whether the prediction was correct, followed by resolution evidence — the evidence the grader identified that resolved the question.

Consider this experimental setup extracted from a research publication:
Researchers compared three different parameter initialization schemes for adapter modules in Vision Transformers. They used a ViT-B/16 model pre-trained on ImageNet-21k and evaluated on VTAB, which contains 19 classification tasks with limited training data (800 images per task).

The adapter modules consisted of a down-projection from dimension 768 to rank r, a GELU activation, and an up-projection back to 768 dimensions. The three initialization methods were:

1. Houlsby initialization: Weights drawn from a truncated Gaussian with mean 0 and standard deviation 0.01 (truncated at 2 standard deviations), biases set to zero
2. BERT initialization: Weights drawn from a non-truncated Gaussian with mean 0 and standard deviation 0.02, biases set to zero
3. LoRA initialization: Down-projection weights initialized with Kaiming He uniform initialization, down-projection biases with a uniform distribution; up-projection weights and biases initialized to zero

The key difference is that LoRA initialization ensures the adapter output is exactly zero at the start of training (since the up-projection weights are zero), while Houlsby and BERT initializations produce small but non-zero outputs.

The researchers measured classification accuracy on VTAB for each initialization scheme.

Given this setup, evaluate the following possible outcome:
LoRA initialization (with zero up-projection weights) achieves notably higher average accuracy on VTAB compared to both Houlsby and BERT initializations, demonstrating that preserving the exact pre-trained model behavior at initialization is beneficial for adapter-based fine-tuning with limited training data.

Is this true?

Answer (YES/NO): NO